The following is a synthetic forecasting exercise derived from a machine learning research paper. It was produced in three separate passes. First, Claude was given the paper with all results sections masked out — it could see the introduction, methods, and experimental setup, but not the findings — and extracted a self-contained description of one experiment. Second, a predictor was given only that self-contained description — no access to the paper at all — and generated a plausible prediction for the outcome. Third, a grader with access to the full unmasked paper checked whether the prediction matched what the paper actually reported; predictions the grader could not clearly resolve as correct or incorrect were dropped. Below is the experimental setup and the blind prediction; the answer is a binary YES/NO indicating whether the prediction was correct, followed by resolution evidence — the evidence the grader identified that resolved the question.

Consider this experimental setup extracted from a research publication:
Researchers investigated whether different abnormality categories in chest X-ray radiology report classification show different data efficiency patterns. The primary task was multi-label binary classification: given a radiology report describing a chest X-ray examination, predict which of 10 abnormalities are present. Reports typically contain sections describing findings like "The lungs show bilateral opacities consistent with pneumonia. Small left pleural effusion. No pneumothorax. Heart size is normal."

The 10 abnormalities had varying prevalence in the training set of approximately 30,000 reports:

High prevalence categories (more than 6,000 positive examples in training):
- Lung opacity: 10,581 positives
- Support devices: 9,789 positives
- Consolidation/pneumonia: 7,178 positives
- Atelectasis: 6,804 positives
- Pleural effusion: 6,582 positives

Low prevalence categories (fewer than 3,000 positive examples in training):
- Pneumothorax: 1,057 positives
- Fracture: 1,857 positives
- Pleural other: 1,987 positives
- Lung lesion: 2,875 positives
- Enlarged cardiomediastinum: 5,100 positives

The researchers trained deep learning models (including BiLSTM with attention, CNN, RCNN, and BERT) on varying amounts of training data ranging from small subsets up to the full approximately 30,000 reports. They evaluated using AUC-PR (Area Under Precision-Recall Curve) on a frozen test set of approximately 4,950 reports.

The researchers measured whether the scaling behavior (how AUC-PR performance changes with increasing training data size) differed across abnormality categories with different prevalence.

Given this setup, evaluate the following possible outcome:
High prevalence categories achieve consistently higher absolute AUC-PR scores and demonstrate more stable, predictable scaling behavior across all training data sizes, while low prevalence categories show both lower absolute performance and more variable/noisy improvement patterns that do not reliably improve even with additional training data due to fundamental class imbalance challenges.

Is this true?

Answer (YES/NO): NO